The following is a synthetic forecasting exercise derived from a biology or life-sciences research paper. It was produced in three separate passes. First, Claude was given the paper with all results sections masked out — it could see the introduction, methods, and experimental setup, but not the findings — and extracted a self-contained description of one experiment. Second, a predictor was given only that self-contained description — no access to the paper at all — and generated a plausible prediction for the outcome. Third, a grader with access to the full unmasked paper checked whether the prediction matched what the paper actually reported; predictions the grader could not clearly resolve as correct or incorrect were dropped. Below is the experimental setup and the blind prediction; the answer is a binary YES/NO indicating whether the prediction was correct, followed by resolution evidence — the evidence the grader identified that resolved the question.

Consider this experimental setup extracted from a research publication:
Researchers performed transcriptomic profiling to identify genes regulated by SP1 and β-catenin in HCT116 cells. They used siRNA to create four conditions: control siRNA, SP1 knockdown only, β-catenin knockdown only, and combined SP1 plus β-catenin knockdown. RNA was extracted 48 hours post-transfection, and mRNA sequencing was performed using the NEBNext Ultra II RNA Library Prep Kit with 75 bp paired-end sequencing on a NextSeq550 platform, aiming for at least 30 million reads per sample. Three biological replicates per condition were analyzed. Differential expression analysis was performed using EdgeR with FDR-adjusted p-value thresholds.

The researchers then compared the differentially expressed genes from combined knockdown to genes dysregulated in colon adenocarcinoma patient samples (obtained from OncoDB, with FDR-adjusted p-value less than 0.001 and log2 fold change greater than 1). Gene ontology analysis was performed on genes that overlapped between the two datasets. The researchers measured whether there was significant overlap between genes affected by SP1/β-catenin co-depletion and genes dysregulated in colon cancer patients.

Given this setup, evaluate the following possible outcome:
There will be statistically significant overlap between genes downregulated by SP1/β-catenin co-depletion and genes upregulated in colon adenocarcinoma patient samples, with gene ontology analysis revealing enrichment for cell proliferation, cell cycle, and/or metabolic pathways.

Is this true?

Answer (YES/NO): YES